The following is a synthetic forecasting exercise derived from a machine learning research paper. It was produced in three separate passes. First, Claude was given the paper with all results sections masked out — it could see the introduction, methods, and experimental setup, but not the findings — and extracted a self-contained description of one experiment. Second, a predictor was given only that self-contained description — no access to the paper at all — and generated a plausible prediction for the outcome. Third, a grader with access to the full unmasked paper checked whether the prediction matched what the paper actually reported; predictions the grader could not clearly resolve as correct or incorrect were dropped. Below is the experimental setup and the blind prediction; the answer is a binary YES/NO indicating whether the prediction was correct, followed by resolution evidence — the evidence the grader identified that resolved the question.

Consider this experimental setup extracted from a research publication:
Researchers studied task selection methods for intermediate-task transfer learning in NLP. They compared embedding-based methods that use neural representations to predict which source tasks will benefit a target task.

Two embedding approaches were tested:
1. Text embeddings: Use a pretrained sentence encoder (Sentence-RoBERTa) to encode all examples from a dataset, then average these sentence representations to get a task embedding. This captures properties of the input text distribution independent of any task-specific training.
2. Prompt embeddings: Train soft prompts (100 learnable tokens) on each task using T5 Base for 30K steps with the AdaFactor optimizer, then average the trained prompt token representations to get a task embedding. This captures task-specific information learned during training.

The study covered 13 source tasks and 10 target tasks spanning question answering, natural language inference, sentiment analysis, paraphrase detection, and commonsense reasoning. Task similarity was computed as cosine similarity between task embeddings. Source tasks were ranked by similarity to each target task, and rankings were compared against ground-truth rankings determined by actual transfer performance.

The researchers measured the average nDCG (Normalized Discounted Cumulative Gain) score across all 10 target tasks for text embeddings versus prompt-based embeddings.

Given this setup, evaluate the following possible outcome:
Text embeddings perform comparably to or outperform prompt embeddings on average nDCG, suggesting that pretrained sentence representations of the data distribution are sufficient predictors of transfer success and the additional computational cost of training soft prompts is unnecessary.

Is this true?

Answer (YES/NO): NO